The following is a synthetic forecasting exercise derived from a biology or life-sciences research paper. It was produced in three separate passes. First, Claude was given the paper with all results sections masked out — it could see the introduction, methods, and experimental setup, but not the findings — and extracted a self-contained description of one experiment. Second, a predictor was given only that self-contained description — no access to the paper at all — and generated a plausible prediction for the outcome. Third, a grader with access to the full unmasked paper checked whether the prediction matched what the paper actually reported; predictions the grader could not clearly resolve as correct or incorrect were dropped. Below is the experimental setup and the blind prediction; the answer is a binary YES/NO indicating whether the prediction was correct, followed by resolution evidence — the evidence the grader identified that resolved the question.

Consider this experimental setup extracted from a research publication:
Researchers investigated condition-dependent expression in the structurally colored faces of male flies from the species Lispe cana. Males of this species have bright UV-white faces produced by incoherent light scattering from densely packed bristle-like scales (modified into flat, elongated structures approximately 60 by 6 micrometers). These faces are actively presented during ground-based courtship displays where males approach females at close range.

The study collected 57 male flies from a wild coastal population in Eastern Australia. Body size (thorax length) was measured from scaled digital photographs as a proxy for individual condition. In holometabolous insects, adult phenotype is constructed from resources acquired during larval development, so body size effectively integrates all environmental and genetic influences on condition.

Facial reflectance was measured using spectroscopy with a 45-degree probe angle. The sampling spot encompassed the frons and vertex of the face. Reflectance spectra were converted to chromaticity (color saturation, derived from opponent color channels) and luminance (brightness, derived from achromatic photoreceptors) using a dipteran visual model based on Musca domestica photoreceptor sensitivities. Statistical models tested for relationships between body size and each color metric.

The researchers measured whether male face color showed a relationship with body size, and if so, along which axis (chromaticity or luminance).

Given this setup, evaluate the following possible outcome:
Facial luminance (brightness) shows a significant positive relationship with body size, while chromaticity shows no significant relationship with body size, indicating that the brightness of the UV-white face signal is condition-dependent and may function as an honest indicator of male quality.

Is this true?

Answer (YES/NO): YES